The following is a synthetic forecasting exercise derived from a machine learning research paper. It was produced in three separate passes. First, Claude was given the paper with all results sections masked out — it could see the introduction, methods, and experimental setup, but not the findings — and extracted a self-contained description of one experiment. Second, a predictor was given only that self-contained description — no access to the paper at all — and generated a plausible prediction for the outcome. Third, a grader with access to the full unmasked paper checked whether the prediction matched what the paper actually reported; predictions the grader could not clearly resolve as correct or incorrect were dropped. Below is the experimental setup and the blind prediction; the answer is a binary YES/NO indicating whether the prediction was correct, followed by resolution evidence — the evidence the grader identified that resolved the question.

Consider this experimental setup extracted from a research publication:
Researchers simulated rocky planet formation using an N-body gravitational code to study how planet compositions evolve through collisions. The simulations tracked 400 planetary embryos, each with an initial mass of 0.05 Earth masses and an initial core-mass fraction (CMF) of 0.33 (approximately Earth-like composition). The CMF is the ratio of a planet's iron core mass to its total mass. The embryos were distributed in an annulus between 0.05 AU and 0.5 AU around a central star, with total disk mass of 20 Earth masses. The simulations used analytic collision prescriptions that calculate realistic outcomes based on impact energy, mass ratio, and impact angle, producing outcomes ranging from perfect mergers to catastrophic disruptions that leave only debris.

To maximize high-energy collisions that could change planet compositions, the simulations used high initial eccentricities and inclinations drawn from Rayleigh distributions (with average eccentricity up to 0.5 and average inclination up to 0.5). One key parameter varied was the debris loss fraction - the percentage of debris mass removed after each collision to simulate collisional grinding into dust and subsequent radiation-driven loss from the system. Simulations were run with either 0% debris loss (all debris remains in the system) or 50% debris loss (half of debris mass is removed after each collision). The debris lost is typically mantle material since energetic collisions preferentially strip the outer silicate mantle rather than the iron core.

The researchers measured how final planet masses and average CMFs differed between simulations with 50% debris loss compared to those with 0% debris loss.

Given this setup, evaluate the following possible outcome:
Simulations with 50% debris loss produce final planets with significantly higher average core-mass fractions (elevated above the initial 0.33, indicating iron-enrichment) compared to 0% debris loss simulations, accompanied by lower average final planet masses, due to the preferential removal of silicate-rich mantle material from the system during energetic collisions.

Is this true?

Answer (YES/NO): YES